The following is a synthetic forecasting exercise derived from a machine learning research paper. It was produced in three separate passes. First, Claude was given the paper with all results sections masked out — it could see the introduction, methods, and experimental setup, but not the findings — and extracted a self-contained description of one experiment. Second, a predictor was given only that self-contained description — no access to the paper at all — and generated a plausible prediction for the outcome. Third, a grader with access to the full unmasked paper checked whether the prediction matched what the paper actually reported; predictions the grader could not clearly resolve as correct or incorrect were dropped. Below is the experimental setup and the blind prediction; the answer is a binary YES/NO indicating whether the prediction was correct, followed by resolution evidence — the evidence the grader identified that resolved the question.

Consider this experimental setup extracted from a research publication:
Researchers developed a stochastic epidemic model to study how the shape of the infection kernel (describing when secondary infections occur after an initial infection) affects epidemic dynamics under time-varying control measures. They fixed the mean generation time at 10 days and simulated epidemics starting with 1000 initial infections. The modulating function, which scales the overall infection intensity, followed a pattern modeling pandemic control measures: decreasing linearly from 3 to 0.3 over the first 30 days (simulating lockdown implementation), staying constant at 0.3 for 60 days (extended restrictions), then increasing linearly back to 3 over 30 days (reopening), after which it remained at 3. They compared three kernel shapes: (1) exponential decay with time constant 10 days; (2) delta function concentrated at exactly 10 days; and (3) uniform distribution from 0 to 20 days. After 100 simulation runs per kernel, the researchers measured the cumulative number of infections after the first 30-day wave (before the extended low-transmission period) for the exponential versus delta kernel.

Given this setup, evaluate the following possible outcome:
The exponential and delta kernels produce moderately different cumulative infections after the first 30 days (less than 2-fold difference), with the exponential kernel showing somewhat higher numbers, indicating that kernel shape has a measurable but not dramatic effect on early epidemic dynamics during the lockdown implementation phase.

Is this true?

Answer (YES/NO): NO